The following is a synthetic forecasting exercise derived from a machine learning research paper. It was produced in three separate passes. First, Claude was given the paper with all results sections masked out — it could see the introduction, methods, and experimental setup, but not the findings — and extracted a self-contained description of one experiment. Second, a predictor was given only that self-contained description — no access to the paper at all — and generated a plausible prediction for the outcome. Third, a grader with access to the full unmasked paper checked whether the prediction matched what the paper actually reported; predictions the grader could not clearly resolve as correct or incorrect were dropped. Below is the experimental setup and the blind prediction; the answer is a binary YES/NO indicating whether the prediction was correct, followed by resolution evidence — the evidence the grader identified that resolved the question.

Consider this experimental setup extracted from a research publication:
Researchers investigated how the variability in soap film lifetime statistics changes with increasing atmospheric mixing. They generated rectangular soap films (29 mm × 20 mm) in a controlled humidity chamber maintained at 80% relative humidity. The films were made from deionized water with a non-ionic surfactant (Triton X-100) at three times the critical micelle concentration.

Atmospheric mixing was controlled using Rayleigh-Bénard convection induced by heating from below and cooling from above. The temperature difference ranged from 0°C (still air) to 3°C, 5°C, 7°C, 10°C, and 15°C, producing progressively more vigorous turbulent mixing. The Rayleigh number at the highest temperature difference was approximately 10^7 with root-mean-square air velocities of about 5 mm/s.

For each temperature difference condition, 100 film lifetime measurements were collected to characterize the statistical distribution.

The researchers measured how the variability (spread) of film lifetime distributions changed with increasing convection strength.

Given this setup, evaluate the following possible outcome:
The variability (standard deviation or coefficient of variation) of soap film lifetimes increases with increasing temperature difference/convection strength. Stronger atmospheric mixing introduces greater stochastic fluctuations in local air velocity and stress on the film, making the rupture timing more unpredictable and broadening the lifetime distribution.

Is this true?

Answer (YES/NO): NO